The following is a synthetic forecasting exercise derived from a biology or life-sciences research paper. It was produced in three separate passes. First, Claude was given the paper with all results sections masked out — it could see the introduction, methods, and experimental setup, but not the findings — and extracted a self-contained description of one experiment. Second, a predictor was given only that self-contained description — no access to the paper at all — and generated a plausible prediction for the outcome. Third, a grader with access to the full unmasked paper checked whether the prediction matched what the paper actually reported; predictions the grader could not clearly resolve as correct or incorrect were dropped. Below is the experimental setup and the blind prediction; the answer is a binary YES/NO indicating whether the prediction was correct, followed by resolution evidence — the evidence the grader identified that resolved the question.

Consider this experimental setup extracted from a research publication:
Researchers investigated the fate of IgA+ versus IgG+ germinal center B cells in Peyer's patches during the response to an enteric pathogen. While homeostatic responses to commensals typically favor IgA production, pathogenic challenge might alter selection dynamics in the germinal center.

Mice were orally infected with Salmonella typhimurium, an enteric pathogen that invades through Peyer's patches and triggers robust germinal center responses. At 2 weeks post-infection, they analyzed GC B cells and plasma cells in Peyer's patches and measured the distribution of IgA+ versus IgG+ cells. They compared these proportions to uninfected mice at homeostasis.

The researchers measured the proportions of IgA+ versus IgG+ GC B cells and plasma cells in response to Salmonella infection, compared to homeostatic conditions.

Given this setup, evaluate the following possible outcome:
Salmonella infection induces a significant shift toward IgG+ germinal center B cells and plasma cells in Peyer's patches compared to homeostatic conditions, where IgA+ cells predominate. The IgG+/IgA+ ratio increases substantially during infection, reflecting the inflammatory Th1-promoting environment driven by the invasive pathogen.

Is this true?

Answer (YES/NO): NO